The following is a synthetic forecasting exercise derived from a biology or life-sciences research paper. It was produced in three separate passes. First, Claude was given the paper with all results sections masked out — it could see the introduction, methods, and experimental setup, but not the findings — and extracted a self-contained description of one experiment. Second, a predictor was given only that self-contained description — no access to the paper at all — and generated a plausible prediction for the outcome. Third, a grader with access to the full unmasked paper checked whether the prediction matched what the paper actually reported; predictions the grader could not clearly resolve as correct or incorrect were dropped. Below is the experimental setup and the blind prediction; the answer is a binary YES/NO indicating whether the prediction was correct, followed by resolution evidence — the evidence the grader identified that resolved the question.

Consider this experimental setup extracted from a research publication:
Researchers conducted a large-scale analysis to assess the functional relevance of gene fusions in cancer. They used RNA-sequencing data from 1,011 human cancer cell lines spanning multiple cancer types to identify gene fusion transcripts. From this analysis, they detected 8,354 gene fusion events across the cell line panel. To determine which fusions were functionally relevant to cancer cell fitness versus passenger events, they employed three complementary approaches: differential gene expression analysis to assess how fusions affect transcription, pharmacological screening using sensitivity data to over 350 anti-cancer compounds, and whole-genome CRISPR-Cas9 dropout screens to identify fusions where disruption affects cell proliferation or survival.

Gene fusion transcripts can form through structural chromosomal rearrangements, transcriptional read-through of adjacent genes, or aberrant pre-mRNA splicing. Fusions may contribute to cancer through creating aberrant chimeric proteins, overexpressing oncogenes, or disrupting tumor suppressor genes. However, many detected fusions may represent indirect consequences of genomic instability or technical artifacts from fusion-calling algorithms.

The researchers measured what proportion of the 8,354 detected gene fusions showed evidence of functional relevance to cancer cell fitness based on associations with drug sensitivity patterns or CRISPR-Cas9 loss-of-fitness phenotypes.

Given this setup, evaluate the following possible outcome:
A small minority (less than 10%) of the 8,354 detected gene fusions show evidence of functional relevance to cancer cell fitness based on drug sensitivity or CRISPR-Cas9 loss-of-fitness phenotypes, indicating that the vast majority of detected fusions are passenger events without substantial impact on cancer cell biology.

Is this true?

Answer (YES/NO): YES